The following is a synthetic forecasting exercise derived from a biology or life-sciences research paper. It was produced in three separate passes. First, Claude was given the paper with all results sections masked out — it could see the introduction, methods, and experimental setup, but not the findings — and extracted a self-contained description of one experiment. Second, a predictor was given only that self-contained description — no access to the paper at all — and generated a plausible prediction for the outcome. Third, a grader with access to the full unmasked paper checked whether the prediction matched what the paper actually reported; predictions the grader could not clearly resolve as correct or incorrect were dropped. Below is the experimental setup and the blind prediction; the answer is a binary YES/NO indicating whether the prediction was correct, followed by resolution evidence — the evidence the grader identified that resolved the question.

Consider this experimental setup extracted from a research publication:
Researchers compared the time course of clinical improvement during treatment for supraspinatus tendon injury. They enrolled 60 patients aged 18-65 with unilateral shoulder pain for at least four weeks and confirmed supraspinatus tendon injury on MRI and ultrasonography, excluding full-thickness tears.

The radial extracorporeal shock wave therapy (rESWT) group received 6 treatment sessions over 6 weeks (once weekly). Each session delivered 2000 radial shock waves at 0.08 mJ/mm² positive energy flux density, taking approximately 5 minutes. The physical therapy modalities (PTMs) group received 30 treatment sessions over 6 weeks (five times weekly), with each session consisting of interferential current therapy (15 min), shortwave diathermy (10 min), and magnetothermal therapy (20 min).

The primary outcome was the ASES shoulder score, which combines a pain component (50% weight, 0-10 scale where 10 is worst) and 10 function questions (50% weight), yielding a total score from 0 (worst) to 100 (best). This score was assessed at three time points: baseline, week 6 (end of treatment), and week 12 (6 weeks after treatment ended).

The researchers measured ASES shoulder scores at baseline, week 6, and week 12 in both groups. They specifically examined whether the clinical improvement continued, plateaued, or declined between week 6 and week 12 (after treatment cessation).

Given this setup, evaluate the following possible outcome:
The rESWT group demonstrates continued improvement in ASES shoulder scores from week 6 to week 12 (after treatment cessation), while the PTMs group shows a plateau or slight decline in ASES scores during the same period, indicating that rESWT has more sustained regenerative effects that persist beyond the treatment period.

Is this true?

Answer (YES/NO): NO